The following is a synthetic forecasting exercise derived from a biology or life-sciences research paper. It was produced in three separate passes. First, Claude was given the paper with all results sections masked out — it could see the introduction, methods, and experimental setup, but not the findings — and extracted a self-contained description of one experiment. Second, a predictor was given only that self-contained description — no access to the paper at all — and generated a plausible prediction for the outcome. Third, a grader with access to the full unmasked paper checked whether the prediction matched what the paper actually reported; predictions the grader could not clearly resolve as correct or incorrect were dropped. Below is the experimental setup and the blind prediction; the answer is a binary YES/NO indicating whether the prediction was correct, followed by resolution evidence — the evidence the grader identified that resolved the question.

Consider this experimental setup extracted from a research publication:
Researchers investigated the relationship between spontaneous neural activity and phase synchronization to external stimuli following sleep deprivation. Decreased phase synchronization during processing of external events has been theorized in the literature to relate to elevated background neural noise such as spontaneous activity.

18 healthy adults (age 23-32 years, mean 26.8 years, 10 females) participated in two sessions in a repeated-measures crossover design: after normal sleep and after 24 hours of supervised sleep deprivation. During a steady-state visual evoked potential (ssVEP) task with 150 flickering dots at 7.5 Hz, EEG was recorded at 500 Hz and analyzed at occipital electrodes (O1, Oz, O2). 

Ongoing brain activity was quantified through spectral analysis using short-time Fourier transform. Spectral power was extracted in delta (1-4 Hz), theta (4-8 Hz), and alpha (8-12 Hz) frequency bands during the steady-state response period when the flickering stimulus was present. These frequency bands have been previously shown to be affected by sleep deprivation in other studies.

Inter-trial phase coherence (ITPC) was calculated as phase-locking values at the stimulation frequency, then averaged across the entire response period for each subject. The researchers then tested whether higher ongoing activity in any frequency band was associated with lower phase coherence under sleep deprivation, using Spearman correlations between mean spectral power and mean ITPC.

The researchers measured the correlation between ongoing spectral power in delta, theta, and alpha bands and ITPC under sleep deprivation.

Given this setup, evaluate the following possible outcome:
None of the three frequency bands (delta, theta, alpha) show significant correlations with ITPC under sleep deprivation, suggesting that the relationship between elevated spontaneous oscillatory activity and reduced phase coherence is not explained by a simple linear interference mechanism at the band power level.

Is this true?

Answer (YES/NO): NO